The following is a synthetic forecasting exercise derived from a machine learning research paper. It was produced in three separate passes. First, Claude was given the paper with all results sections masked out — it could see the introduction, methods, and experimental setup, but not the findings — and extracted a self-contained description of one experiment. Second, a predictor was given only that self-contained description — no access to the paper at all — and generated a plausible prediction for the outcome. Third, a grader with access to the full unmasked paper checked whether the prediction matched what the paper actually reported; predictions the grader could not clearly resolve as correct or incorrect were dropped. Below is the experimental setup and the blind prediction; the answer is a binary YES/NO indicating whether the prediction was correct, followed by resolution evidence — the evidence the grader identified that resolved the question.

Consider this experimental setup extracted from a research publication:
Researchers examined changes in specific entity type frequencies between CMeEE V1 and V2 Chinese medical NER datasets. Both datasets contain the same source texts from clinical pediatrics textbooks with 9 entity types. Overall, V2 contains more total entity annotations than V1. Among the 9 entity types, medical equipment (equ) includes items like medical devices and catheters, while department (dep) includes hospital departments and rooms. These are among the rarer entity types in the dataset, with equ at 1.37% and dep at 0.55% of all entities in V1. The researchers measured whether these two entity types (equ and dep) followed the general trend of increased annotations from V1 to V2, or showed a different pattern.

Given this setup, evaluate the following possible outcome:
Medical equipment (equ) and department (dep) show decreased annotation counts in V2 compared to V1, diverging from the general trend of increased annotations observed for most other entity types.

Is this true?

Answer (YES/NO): YES